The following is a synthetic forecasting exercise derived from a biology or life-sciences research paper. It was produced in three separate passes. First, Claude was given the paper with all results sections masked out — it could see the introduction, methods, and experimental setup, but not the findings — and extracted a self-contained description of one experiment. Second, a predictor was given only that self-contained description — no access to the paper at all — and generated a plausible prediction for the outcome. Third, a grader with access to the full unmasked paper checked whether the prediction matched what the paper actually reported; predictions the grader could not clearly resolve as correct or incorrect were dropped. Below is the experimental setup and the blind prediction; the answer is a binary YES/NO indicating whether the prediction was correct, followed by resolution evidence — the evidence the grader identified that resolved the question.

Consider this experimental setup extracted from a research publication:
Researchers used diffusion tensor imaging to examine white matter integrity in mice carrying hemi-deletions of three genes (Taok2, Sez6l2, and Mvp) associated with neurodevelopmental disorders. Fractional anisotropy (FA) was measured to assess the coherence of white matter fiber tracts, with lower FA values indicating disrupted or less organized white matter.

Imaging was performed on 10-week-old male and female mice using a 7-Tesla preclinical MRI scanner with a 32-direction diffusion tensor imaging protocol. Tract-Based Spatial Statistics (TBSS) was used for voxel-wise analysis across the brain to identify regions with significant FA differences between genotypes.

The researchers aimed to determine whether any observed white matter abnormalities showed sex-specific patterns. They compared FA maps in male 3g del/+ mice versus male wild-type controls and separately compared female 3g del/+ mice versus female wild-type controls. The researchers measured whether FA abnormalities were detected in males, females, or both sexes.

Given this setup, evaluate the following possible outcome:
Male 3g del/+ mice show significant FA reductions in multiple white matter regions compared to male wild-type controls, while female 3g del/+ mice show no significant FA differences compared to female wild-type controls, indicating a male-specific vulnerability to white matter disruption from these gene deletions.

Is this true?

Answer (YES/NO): NO